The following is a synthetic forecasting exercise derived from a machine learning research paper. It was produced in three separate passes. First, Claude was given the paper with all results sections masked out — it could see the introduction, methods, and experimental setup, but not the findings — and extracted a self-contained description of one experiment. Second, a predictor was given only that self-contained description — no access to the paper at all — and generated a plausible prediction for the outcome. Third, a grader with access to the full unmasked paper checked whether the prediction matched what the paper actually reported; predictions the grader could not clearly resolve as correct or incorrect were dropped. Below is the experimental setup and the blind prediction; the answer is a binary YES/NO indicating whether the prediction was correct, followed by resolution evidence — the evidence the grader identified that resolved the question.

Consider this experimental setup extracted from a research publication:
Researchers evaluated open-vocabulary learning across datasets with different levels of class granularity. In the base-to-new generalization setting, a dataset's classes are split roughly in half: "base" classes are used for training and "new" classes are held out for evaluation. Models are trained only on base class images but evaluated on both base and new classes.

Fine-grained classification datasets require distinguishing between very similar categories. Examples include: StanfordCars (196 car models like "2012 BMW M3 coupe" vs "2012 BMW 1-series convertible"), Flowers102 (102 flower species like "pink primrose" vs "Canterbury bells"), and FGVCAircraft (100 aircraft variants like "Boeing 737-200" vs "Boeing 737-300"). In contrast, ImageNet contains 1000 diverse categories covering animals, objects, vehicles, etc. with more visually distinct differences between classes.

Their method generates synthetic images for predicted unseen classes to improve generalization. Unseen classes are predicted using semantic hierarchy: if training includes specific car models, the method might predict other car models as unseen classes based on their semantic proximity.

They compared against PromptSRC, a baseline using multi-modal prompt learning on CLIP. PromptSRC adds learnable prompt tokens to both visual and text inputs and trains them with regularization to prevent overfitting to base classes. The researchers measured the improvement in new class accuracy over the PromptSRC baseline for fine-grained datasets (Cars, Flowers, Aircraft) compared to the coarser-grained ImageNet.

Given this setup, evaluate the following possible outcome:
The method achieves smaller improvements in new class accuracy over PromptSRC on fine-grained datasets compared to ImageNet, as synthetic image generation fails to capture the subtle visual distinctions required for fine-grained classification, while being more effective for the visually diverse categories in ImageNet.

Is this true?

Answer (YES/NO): NO